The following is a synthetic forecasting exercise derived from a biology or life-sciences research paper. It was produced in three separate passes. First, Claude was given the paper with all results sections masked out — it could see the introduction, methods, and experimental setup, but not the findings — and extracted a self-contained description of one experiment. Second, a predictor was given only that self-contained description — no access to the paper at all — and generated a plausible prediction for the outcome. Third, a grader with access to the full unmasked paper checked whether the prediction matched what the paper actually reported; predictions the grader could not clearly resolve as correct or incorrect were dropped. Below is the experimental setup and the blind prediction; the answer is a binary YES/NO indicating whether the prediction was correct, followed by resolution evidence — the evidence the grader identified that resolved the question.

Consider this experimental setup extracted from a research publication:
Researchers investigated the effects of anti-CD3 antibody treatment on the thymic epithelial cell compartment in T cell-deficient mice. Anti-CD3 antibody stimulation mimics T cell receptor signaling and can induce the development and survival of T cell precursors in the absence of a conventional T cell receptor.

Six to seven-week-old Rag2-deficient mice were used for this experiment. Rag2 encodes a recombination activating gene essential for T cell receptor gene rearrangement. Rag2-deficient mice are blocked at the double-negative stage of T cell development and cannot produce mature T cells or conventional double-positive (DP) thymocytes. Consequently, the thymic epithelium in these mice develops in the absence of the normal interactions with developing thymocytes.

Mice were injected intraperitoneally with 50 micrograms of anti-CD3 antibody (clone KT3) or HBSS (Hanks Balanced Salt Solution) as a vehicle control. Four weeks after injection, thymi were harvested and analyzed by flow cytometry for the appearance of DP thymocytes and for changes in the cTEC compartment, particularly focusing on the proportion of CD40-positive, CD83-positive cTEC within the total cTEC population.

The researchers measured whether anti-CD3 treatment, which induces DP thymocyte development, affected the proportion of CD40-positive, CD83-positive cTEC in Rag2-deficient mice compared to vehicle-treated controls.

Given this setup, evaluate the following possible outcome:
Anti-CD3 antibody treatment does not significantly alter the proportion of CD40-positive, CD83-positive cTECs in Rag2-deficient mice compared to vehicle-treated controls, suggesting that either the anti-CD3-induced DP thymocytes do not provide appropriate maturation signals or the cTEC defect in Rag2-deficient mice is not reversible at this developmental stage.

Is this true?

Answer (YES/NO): NO